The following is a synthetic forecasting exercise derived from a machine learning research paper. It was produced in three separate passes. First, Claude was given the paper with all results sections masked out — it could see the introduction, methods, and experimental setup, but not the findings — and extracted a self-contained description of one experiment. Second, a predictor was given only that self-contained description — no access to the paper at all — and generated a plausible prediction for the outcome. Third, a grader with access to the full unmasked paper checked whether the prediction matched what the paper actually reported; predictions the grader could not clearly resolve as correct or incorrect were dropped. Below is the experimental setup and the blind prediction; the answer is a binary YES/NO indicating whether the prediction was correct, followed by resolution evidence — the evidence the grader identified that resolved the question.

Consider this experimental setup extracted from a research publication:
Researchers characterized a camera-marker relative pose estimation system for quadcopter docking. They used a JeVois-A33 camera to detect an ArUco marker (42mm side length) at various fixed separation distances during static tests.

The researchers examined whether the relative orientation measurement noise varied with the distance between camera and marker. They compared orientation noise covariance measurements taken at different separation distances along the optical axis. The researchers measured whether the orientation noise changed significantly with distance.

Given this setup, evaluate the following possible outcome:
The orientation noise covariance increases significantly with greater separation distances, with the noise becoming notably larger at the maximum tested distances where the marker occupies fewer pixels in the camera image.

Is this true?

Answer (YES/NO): NO